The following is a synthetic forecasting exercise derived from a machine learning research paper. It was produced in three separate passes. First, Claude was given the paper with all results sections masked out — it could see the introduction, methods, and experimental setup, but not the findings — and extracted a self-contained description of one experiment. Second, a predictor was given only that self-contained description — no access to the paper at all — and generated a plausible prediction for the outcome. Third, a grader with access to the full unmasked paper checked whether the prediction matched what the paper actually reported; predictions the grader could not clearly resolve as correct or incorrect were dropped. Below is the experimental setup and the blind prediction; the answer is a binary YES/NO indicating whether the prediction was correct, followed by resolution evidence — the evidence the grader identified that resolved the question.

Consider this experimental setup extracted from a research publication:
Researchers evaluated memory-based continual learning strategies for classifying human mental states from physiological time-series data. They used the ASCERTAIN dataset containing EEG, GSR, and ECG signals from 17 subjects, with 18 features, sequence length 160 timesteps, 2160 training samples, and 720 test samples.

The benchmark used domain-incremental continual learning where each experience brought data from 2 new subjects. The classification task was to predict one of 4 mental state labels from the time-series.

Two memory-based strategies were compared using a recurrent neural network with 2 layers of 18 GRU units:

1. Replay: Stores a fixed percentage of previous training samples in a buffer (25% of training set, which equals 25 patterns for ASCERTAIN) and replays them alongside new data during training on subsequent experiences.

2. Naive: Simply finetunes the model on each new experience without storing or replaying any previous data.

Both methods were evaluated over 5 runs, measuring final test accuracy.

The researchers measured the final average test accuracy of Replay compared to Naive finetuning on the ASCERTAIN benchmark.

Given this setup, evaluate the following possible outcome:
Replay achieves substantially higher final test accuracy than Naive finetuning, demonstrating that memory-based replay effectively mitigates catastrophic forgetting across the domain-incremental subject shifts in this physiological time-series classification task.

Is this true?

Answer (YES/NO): NO